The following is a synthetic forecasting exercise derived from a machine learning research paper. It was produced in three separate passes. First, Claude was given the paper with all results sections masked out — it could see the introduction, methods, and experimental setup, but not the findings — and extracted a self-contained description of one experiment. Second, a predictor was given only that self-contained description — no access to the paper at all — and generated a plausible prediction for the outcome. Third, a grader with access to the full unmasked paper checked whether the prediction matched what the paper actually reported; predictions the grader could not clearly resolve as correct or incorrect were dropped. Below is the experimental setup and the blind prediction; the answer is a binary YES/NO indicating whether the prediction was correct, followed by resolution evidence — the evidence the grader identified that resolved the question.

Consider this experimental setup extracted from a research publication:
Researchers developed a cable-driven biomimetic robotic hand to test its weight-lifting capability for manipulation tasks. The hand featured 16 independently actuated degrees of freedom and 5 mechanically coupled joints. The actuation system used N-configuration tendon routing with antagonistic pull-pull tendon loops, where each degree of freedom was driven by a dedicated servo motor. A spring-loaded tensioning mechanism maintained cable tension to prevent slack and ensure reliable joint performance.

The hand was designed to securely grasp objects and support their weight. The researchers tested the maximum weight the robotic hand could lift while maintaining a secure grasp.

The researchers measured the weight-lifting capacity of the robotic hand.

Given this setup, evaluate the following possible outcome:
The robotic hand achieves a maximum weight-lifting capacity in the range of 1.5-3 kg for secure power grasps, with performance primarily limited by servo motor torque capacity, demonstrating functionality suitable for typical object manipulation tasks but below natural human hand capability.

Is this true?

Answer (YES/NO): NO